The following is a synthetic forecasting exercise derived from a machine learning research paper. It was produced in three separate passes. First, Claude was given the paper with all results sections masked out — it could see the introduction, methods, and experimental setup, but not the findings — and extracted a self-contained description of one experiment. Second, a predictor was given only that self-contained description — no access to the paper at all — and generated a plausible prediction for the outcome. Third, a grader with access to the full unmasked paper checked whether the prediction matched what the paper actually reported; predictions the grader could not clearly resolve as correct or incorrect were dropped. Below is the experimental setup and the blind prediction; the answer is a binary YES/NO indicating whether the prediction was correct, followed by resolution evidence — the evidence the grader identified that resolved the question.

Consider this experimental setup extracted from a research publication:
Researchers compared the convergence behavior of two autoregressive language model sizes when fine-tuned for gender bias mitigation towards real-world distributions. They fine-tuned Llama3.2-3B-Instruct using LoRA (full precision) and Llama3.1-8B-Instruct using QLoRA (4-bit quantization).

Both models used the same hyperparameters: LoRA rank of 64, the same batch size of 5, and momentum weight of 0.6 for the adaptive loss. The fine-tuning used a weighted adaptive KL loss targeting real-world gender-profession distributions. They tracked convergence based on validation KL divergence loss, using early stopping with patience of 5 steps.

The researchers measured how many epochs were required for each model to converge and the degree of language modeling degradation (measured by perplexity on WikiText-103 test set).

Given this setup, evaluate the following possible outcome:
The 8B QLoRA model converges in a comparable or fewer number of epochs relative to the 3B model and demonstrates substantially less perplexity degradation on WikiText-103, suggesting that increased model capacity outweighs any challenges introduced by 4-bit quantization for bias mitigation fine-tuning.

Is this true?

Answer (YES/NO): YES